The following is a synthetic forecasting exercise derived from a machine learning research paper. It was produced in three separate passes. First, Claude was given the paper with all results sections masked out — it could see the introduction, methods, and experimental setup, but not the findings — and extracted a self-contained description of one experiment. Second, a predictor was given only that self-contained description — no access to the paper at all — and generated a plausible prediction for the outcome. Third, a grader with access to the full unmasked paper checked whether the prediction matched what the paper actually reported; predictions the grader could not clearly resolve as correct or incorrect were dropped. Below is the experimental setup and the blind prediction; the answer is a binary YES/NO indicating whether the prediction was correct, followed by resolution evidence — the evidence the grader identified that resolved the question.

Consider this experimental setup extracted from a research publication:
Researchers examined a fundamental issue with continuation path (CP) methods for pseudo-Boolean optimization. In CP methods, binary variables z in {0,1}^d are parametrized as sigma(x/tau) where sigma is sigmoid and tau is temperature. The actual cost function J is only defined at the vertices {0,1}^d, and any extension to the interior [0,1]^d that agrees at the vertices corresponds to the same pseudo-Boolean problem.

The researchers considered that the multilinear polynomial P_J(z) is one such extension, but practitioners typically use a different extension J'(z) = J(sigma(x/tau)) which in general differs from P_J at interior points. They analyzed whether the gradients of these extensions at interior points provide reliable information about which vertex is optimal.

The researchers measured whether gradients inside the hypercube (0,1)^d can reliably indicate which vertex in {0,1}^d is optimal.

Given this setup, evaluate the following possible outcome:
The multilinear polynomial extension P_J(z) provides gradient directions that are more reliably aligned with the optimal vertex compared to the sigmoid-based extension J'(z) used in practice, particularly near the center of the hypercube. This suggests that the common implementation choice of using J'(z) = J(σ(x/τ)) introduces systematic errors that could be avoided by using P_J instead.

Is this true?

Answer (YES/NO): NO